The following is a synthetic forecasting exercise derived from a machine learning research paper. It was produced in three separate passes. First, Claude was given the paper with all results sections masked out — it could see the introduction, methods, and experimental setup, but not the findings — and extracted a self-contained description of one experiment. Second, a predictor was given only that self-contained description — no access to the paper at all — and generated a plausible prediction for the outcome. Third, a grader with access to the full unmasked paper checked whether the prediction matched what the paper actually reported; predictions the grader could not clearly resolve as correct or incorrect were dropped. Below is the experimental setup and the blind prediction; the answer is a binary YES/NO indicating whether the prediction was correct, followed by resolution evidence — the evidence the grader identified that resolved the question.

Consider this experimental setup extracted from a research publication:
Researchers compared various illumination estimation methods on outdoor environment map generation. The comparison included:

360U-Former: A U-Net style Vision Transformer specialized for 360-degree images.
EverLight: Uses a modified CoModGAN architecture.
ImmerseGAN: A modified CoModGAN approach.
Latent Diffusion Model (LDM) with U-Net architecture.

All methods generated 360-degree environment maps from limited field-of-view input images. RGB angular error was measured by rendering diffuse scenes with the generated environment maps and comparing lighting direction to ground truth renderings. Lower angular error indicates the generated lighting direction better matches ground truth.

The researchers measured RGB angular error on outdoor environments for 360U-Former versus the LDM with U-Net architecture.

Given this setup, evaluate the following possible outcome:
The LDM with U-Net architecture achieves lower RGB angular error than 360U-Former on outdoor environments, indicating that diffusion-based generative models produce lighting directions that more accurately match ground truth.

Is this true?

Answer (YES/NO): NO